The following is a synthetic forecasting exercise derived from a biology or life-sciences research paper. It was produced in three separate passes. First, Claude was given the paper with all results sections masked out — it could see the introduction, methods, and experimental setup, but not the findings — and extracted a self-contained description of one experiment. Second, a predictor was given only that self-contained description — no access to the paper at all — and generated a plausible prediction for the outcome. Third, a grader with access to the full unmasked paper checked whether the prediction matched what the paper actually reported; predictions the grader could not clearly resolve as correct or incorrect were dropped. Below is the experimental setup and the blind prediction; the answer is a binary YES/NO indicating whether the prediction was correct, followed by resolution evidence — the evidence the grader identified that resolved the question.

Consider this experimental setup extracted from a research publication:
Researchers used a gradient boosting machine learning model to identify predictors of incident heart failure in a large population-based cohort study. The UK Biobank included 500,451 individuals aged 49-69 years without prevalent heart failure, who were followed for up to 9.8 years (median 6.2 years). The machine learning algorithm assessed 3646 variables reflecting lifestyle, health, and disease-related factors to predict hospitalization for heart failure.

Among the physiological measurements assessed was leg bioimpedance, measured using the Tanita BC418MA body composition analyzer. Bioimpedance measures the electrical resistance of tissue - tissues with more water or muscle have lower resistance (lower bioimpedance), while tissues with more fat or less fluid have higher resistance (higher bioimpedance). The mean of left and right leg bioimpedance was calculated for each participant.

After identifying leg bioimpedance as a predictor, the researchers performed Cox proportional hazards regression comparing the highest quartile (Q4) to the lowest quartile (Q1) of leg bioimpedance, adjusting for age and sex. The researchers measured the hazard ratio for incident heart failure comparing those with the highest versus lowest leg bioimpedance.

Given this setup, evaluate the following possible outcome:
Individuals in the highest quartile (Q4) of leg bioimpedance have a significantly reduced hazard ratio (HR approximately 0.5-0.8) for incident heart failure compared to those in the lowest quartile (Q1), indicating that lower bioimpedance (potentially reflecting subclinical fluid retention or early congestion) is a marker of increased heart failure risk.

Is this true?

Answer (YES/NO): YES